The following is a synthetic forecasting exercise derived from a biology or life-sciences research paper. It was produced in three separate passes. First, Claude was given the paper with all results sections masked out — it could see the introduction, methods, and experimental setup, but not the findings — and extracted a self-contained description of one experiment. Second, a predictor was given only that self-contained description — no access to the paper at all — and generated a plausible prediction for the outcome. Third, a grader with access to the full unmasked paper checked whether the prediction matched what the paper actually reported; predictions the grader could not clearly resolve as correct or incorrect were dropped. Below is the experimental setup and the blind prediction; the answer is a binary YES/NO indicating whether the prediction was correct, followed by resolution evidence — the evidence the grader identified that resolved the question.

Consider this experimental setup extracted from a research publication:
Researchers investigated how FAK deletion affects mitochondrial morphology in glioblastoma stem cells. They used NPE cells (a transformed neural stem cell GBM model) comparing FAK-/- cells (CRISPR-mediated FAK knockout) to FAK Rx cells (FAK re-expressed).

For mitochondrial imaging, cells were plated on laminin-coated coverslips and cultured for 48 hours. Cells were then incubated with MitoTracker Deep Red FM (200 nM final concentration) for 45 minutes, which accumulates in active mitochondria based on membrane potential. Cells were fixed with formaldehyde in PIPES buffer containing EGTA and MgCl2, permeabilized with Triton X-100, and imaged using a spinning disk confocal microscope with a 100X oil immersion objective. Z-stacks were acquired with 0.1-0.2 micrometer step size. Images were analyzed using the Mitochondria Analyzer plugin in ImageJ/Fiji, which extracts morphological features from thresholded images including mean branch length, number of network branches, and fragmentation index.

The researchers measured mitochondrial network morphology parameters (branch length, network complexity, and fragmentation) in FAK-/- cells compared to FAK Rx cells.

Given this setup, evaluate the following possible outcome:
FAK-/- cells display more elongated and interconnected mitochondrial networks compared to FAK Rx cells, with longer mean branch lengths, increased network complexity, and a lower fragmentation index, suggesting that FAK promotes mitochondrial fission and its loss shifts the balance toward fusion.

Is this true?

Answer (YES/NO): NO